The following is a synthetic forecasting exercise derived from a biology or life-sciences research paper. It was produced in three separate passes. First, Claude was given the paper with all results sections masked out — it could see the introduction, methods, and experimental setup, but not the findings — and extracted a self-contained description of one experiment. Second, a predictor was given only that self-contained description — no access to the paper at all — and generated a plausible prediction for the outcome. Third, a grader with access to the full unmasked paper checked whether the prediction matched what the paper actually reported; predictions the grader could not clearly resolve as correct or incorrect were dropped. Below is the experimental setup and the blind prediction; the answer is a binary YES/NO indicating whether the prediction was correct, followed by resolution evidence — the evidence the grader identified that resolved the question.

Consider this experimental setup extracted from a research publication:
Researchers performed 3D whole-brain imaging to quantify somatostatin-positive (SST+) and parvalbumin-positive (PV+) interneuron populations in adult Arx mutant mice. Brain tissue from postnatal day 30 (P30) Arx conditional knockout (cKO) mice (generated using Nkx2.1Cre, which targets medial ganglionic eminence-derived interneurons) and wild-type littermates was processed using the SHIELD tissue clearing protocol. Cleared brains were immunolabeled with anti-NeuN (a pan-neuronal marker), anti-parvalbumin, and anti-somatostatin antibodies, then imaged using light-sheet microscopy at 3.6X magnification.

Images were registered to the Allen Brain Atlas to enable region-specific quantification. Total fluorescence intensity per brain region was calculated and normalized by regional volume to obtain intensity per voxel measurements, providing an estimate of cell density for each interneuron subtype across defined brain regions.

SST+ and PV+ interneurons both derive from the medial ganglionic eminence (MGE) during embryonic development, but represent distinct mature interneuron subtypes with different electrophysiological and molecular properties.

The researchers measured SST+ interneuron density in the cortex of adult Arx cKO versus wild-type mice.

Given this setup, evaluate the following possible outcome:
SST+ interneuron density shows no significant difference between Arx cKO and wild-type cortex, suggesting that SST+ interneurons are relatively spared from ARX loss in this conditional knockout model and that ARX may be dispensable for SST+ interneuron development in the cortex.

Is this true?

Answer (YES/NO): NO